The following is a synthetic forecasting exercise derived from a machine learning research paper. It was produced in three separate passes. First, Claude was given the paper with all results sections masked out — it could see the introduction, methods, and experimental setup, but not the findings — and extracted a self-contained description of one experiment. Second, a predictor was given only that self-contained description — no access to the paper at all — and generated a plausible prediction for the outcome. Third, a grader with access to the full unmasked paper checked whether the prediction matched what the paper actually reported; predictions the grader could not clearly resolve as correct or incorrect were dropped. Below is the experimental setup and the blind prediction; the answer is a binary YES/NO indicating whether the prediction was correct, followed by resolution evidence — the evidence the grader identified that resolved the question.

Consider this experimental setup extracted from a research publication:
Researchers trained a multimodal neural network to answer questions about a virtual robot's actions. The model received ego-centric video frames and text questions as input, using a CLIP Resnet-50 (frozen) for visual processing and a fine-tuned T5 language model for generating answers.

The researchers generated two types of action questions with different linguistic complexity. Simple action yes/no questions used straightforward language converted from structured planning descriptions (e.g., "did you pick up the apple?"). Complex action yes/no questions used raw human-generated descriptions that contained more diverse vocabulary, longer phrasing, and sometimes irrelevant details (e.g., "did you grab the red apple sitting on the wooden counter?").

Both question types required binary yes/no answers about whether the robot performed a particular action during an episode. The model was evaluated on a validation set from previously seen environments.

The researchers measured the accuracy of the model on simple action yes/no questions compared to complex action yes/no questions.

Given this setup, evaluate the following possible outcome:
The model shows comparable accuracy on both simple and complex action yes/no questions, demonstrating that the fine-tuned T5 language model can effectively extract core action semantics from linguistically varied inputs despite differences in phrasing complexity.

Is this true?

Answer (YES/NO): NO